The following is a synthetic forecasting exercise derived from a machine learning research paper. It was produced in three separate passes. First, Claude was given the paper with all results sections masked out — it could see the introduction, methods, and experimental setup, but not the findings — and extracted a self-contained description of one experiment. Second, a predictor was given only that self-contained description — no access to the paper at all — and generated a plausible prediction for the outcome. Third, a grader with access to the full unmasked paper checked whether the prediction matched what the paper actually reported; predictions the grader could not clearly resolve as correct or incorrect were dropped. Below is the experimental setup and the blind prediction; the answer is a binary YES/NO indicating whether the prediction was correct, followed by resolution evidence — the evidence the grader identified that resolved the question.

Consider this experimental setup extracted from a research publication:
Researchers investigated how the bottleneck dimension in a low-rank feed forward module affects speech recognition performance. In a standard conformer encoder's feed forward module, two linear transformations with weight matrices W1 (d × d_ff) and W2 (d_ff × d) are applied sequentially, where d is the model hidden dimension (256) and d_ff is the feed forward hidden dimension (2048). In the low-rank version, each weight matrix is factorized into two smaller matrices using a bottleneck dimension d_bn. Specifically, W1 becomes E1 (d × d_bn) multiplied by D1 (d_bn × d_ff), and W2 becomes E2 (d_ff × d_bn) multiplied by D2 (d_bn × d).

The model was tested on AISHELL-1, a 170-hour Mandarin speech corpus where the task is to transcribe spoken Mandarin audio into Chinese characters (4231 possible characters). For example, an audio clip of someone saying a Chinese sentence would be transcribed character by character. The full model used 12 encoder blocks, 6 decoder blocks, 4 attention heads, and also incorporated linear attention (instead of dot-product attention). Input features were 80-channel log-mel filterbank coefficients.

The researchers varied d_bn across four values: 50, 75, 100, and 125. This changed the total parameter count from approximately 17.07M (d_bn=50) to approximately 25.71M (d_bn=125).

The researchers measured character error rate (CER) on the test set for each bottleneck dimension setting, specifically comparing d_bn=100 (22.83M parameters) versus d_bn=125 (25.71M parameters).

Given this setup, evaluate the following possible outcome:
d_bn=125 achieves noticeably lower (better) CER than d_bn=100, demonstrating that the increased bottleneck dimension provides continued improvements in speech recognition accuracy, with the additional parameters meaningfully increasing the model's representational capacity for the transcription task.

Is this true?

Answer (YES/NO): NO